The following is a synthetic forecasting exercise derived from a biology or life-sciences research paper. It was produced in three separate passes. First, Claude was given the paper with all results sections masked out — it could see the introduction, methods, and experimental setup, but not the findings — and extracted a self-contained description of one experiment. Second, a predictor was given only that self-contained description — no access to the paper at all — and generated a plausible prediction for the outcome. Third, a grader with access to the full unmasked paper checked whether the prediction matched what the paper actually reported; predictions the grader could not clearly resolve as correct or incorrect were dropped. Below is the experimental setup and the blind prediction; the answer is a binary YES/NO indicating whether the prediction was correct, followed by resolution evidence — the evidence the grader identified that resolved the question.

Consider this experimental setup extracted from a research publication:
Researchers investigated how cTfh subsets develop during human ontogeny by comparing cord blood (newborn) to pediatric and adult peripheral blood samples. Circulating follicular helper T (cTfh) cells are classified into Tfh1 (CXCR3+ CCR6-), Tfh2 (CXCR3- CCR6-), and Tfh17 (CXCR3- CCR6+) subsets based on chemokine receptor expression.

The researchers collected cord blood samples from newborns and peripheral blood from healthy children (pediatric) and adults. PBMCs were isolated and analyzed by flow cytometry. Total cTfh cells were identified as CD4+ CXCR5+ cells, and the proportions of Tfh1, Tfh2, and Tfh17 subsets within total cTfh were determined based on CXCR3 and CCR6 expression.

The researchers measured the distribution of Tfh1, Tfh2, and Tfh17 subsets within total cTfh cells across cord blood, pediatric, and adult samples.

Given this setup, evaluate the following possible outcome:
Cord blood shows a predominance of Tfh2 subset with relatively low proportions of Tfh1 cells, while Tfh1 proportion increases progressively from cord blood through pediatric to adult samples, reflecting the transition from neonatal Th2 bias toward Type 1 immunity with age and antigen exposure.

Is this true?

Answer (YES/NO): NO